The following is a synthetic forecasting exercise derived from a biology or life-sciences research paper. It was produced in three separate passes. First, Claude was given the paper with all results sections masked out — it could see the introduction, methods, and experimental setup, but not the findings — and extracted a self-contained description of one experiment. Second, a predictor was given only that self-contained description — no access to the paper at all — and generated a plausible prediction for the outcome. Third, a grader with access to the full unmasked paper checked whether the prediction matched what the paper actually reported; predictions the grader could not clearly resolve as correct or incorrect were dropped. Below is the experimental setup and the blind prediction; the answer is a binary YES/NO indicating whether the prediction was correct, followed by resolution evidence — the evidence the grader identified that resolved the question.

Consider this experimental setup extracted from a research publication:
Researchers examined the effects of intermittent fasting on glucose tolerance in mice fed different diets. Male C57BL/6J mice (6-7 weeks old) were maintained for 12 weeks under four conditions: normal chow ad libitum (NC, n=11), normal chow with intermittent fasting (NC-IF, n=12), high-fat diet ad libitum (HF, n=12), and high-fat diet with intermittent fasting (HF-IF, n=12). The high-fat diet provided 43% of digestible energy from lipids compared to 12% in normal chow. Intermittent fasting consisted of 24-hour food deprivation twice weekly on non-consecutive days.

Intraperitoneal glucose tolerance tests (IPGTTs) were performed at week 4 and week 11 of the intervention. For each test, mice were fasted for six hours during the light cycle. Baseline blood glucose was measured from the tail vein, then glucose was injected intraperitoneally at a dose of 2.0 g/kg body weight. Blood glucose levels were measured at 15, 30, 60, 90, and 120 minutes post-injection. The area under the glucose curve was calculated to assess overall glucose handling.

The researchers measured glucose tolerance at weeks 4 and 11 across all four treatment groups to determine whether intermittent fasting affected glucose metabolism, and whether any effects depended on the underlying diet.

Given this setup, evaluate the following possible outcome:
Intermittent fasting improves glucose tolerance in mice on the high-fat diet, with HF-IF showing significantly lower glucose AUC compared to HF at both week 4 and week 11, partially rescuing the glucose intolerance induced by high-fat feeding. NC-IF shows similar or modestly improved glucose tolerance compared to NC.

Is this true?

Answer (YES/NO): YES